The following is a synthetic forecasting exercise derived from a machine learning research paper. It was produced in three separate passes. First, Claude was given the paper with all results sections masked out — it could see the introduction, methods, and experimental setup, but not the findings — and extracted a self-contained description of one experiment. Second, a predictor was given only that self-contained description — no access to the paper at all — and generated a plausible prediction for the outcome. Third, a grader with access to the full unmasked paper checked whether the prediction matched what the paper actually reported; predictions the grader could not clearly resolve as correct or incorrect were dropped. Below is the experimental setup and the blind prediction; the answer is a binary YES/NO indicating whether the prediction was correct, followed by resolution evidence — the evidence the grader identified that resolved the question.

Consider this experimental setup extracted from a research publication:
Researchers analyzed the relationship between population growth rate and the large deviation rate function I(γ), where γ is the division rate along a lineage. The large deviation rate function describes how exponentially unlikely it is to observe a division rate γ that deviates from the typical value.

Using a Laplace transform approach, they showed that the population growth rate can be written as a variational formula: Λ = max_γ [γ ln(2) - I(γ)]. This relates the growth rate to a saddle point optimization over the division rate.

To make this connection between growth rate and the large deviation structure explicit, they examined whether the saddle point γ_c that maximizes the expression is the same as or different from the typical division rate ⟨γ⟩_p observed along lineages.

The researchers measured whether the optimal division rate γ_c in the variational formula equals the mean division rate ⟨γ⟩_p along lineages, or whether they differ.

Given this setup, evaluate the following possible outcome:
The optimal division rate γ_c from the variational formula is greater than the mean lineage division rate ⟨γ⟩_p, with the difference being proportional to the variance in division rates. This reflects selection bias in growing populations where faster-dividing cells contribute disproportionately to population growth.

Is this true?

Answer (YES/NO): YES